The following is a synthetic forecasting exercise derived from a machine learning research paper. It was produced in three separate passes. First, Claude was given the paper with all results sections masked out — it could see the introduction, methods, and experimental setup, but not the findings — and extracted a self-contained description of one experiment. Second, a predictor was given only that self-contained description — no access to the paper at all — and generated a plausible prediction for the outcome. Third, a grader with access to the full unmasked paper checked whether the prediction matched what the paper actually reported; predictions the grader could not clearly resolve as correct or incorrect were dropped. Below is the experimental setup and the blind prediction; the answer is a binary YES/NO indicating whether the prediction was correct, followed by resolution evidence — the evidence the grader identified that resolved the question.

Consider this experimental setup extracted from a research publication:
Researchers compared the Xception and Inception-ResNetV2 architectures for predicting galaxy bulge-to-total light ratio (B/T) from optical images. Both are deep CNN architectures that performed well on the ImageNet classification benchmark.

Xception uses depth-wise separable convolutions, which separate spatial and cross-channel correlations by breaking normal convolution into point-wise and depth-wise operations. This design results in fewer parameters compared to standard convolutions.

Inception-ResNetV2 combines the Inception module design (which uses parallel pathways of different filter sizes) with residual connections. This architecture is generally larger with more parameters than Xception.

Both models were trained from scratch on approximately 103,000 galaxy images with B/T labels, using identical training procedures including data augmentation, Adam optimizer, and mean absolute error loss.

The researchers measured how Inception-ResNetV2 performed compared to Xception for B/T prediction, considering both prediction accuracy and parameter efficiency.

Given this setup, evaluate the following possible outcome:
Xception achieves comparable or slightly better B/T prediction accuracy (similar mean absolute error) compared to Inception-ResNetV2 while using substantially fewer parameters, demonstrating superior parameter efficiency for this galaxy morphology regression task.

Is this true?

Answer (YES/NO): YES